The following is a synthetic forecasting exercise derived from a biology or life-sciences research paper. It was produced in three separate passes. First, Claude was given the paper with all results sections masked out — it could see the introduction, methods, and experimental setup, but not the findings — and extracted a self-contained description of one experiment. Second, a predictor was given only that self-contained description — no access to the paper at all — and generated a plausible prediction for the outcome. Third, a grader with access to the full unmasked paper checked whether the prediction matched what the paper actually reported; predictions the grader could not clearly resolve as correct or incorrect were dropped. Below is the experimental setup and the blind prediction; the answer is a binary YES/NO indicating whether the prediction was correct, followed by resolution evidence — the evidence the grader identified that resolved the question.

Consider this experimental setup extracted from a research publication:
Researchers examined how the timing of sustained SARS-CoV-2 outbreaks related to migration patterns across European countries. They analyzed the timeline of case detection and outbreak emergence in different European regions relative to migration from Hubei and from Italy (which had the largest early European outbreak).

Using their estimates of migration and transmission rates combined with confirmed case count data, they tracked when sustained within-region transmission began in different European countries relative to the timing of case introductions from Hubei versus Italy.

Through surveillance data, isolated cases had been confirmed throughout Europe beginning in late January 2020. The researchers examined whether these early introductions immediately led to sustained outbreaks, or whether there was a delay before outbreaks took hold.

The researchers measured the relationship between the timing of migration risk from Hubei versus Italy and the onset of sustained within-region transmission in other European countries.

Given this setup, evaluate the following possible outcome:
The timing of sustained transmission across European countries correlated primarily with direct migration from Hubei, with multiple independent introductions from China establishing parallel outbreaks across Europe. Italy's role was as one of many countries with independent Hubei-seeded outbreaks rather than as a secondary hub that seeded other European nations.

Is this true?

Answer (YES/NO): NO